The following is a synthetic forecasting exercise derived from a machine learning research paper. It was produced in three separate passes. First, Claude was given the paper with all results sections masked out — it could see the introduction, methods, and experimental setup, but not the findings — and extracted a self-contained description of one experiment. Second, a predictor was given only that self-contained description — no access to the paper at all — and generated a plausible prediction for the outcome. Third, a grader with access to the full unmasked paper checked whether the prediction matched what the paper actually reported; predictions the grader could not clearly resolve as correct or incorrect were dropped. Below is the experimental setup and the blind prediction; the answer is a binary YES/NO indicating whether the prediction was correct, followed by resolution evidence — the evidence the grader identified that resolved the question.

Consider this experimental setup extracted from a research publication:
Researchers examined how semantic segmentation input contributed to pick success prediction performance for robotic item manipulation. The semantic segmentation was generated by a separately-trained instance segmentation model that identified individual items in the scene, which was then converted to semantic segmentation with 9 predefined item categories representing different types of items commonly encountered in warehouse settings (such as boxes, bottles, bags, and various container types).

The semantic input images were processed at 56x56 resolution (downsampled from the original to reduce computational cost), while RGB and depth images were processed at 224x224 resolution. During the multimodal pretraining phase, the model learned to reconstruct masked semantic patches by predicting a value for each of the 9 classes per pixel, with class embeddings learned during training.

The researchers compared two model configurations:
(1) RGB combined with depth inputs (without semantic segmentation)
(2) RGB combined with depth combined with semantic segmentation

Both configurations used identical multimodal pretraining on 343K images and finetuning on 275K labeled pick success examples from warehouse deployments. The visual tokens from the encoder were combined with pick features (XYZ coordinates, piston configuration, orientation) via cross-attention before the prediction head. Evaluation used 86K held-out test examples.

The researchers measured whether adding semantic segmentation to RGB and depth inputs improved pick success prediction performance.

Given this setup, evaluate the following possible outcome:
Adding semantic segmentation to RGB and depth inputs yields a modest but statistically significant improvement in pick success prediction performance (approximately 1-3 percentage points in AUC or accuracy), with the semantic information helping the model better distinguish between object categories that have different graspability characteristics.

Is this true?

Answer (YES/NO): NO